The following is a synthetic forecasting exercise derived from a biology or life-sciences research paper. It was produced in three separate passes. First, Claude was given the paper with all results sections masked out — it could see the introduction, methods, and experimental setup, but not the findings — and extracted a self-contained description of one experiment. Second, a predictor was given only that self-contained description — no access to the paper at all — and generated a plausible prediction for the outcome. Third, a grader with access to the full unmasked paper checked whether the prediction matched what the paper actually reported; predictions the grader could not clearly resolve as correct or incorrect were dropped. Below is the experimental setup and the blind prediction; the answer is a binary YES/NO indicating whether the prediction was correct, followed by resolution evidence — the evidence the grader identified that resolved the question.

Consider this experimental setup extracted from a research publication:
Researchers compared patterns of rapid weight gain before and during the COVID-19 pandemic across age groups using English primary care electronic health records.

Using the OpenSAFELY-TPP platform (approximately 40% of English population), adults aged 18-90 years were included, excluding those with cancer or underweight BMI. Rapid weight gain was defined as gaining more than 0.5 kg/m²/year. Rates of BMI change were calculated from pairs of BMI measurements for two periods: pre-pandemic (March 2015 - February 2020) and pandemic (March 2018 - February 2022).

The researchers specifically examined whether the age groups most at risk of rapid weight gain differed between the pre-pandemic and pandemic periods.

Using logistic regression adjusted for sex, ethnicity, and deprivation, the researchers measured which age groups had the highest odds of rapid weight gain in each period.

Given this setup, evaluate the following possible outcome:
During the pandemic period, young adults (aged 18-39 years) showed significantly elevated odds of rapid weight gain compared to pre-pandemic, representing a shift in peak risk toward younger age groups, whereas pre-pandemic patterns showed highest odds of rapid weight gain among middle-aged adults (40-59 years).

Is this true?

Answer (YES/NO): NO